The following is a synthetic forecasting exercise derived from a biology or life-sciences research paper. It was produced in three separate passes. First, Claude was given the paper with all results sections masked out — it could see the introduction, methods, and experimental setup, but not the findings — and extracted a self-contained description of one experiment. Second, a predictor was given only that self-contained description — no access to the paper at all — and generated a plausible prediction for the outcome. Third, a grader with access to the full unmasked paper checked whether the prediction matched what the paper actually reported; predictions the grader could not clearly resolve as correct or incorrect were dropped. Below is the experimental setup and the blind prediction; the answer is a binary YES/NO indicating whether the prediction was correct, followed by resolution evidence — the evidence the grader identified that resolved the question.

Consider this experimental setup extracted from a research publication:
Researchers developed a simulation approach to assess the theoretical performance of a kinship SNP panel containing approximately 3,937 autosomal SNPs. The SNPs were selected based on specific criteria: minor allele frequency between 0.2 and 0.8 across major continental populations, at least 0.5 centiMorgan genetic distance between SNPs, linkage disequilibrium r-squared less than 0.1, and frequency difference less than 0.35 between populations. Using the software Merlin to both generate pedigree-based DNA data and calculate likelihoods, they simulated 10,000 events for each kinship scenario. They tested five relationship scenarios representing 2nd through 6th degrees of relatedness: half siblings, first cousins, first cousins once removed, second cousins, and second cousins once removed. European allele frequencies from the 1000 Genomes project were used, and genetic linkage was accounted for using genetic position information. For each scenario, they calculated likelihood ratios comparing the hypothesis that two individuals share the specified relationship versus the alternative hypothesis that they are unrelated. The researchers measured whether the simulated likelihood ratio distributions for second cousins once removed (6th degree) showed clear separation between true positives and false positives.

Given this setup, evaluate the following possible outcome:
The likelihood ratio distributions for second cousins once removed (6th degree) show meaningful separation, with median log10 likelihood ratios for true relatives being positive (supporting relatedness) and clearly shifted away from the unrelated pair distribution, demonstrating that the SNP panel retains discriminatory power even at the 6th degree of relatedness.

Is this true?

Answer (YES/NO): NO